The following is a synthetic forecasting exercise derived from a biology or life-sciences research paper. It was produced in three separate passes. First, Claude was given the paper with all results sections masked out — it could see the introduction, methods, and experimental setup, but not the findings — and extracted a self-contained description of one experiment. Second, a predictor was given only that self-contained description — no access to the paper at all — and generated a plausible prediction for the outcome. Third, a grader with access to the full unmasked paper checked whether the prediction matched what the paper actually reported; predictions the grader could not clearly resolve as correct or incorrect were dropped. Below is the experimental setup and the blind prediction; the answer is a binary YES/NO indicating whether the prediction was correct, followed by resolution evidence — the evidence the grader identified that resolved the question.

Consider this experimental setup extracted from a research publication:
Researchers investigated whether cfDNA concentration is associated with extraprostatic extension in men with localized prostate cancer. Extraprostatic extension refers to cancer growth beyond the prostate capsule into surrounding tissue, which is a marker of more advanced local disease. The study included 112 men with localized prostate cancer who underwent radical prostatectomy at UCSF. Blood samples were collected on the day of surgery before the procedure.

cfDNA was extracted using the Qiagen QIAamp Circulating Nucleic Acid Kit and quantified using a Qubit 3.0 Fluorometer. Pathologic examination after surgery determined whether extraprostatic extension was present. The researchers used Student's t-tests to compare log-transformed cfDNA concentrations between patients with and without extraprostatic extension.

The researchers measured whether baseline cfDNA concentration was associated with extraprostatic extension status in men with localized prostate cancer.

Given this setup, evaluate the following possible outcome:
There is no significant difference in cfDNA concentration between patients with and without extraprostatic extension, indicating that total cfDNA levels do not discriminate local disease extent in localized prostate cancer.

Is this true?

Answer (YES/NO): YES